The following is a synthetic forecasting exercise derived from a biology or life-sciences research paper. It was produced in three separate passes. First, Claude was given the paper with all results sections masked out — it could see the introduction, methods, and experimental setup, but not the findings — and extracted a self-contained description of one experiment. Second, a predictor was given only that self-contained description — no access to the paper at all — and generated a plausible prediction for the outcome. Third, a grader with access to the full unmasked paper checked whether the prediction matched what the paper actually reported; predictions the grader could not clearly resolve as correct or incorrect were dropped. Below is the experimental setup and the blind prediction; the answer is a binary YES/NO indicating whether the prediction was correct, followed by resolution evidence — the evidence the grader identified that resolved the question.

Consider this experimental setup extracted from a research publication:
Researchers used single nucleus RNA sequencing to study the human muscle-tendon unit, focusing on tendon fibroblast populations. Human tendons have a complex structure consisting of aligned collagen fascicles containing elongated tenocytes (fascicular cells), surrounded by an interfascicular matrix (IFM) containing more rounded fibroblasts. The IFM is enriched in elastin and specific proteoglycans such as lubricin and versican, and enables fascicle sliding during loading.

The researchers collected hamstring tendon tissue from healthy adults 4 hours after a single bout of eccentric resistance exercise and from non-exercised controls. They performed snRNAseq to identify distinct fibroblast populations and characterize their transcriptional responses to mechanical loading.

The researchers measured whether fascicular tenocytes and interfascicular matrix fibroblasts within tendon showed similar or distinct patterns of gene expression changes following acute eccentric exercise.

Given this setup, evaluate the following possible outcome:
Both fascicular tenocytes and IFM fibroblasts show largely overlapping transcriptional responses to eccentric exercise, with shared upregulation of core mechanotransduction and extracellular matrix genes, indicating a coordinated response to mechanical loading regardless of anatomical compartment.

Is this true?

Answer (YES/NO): NO